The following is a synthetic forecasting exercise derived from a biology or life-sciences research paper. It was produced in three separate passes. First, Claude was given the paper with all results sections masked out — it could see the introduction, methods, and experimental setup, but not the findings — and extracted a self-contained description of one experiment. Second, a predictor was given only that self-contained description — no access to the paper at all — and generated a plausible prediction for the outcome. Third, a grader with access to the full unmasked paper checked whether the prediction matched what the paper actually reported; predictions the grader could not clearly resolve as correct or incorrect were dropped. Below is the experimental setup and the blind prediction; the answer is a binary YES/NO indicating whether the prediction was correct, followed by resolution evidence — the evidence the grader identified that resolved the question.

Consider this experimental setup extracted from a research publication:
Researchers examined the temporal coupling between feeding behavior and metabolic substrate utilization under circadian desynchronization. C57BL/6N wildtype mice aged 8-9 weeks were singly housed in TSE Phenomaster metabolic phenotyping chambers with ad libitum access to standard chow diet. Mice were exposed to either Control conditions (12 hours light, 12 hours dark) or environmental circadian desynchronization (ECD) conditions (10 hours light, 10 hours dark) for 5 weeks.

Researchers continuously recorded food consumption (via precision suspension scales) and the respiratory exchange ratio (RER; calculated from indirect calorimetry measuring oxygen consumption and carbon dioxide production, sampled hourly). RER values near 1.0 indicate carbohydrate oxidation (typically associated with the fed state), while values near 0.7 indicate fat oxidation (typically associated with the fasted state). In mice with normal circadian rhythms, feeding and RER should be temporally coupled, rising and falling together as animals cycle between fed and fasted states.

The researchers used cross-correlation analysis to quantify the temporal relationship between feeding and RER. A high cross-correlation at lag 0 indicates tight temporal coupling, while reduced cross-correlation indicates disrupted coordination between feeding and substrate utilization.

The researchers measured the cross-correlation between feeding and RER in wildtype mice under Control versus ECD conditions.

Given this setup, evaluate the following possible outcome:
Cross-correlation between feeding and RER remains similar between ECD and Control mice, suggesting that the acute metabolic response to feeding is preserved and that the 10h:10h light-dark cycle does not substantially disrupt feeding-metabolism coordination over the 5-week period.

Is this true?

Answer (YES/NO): NO